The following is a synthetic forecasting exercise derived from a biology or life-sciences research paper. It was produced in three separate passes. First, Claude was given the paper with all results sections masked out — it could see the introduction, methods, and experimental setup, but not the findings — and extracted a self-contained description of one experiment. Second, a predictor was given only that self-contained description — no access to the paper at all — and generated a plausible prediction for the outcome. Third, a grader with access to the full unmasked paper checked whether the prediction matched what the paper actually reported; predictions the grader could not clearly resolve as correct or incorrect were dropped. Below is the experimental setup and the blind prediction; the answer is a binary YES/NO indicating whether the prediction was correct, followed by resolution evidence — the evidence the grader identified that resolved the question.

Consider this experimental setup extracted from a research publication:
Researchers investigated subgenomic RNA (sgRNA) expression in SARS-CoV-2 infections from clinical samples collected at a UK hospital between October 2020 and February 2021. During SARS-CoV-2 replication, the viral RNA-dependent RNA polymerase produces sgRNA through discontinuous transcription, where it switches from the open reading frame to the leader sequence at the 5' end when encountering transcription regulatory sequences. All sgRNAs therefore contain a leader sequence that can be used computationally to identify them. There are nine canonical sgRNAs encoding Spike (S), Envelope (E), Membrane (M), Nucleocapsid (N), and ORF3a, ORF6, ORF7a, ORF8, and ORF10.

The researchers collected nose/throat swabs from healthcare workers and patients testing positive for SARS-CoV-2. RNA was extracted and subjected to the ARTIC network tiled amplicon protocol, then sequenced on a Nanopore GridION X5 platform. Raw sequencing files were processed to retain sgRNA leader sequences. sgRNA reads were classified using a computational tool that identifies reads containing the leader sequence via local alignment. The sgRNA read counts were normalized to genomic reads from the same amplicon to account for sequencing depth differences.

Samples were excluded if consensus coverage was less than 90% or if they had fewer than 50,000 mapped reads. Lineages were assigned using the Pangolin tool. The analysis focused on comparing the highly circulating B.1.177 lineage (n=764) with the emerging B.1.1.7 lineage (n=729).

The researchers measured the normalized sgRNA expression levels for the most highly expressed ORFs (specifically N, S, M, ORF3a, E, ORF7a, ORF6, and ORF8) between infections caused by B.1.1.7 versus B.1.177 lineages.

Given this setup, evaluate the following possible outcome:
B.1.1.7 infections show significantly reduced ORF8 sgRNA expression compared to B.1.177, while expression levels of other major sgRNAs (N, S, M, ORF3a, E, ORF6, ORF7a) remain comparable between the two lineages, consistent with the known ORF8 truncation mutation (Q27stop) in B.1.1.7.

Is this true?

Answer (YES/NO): NO